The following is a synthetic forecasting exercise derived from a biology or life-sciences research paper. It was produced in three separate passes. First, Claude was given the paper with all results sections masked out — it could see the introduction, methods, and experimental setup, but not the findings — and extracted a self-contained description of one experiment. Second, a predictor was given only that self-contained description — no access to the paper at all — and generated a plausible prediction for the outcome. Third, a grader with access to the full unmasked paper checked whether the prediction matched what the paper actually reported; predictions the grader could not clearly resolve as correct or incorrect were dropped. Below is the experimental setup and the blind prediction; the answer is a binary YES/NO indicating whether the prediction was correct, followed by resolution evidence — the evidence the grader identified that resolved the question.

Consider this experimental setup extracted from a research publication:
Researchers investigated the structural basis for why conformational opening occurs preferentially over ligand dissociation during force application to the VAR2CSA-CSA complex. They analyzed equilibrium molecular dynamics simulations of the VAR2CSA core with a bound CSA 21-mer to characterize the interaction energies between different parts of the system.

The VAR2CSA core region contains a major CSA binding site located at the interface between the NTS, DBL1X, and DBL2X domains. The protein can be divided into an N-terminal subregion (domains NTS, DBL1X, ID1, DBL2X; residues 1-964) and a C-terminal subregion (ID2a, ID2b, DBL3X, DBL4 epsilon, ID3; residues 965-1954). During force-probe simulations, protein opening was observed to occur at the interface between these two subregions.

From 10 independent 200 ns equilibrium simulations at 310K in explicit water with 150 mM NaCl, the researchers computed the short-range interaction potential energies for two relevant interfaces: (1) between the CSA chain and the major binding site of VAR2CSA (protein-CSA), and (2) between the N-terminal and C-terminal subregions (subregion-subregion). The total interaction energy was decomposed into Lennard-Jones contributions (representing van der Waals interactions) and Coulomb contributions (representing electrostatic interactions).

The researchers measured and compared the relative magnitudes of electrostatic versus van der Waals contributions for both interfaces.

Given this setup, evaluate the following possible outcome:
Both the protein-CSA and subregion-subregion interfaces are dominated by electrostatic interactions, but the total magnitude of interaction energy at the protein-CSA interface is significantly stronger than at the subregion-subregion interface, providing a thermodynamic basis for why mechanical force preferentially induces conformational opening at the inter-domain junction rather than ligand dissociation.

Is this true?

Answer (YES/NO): NO